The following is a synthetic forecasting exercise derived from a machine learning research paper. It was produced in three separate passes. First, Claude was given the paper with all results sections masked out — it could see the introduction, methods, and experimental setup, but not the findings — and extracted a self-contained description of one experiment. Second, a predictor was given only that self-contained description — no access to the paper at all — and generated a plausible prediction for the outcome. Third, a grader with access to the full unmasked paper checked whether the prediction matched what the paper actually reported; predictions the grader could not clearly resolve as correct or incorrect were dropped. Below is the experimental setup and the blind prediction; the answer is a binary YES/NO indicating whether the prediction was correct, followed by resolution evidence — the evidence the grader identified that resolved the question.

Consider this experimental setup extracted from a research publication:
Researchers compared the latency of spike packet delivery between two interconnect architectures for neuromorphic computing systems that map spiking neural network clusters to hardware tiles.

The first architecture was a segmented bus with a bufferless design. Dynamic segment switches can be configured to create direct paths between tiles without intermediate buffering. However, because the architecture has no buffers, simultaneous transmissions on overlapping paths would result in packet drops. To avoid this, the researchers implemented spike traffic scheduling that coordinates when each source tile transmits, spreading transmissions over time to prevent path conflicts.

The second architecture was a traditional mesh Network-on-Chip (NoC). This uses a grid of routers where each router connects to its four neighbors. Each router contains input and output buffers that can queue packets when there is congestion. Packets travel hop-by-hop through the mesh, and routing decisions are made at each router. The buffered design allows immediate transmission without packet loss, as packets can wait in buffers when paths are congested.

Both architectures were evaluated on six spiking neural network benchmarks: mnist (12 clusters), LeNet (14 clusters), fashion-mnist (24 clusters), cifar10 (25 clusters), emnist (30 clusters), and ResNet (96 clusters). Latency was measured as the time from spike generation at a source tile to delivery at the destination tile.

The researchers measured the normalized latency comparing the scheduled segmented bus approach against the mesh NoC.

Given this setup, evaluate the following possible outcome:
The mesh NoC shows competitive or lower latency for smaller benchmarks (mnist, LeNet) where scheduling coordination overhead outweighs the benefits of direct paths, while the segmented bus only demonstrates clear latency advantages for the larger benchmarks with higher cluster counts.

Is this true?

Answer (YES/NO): NO